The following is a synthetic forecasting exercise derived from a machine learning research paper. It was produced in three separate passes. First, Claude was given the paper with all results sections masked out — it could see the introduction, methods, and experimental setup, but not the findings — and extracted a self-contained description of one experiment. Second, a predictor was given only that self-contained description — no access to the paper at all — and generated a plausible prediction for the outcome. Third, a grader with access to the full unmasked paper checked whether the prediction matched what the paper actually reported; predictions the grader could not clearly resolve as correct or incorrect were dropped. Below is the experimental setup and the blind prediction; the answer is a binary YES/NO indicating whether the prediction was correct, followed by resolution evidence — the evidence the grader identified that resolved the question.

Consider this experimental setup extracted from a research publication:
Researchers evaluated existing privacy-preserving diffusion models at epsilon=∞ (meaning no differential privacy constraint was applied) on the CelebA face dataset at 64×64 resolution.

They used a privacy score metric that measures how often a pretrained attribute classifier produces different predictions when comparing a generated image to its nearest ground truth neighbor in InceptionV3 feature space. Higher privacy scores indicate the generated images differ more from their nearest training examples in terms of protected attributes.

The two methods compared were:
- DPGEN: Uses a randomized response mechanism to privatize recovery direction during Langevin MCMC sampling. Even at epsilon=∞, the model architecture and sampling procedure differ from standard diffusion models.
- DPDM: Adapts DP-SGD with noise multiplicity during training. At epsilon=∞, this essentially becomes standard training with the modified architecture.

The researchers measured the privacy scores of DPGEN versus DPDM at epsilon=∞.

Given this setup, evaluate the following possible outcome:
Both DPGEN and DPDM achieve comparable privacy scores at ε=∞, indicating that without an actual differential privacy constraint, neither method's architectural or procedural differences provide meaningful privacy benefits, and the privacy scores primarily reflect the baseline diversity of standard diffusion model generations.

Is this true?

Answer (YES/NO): NO